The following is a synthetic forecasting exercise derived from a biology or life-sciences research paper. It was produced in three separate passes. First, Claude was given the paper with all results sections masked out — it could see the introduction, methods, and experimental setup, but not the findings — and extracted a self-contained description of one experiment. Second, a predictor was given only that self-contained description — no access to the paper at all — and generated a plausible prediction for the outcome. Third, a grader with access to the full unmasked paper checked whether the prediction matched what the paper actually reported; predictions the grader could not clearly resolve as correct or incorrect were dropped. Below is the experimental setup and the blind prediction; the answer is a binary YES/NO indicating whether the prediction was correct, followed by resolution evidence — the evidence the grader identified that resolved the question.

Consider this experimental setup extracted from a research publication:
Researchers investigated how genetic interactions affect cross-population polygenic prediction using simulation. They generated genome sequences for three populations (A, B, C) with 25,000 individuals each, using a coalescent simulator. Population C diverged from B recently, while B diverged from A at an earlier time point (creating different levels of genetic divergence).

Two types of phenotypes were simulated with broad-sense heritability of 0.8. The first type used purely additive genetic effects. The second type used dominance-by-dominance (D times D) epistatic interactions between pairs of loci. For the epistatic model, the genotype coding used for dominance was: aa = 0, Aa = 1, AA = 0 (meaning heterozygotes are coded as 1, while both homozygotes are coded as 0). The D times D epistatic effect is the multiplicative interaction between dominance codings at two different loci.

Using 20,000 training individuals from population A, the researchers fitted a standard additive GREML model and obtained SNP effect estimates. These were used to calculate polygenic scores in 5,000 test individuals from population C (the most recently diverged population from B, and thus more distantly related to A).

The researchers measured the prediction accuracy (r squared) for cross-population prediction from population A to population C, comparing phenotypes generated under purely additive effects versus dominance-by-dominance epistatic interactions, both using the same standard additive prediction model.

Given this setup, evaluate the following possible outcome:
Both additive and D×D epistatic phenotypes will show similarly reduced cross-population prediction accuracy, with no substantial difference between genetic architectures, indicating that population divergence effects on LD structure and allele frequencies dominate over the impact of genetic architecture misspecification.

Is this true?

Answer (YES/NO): NO